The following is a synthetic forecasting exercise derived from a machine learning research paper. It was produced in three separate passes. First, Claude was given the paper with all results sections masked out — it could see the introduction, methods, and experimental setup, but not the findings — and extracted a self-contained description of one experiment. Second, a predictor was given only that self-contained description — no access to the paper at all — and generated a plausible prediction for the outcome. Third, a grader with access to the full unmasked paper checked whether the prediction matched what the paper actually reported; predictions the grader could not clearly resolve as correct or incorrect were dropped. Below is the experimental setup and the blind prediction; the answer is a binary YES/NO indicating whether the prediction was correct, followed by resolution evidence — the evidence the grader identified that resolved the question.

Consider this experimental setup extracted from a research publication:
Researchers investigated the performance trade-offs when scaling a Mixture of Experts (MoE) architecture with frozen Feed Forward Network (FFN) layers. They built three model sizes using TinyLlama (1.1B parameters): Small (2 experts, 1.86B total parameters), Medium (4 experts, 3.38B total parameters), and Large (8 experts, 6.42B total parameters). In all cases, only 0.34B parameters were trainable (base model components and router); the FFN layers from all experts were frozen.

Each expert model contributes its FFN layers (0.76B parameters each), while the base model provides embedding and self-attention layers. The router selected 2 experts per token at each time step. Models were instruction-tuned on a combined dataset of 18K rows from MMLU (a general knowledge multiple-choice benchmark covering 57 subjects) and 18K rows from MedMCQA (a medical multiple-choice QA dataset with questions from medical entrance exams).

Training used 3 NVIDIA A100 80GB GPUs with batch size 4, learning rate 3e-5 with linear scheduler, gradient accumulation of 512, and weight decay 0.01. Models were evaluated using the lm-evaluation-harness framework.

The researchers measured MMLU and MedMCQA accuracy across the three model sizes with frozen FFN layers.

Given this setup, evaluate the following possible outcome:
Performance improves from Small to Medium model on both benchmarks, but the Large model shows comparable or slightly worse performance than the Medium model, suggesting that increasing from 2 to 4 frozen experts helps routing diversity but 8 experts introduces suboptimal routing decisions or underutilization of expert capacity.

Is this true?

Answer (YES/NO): NO